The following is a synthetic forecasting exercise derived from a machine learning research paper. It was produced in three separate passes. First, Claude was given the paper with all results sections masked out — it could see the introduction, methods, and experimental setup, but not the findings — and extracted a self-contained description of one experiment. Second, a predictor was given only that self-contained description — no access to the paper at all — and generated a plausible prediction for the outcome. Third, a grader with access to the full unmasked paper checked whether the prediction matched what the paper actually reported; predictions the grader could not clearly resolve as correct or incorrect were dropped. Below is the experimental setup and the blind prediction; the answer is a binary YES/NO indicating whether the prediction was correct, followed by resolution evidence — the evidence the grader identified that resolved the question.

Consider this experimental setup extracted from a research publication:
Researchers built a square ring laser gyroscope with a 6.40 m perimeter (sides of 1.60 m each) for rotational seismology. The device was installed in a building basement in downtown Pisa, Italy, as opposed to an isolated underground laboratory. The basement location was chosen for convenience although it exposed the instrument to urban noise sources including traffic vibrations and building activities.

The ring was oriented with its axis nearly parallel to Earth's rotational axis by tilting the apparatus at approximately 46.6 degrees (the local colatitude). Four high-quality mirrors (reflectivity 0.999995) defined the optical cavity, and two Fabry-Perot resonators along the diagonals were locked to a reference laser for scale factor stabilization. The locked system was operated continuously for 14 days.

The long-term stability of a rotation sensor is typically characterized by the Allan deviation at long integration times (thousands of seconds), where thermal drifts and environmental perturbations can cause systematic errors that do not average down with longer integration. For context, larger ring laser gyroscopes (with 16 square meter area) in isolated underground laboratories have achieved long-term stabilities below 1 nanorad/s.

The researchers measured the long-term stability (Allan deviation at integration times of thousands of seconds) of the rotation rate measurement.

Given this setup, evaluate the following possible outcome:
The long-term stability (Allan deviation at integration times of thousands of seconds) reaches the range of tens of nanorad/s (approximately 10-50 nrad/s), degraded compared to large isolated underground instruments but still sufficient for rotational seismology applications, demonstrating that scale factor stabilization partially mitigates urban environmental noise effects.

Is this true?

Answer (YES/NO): NO